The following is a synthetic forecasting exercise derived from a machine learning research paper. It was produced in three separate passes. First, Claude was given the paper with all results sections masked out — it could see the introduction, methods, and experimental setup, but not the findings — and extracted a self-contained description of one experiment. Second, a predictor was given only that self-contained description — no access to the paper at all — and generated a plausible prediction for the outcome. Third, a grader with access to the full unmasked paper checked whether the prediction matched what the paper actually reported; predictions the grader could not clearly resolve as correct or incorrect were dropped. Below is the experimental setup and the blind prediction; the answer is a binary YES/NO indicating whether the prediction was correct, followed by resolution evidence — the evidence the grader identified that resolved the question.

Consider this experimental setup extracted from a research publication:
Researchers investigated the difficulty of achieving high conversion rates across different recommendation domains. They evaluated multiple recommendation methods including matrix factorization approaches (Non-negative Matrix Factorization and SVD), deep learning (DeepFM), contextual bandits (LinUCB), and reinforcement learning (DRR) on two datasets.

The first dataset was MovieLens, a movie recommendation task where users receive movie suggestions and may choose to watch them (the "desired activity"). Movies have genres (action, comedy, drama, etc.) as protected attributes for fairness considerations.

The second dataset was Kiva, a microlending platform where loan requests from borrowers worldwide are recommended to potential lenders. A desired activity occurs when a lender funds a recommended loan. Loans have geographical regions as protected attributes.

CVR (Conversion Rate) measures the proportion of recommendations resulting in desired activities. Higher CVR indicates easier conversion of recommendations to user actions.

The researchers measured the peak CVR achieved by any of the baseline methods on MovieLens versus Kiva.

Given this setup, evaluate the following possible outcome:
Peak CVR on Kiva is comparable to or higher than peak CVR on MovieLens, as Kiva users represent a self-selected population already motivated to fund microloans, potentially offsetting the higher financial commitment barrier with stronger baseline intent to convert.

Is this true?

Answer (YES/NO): NO